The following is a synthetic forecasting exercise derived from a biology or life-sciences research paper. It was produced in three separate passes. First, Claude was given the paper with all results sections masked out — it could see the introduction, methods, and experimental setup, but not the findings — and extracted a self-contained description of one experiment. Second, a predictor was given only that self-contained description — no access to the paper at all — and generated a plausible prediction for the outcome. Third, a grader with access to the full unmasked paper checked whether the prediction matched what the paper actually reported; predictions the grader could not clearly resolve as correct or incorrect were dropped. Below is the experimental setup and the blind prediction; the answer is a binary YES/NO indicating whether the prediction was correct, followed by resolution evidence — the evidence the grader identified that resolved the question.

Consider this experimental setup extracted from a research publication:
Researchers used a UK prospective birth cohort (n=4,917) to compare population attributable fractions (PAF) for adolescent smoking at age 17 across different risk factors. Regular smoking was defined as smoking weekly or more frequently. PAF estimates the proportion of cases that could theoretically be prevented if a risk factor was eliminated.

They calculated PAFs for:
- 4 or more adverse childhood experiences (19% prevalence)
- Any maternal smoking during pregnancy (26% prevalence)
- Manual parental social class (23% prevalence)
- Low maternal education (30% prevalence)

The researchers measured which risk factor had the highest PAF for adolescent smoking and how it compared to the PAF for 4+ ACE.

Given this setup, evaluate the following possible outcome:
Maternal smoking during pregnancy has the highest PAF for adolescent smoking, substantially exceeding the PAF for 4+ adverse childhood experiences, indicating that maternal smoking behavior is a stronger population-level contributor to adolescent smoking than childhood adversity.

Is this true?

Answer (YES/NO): NO